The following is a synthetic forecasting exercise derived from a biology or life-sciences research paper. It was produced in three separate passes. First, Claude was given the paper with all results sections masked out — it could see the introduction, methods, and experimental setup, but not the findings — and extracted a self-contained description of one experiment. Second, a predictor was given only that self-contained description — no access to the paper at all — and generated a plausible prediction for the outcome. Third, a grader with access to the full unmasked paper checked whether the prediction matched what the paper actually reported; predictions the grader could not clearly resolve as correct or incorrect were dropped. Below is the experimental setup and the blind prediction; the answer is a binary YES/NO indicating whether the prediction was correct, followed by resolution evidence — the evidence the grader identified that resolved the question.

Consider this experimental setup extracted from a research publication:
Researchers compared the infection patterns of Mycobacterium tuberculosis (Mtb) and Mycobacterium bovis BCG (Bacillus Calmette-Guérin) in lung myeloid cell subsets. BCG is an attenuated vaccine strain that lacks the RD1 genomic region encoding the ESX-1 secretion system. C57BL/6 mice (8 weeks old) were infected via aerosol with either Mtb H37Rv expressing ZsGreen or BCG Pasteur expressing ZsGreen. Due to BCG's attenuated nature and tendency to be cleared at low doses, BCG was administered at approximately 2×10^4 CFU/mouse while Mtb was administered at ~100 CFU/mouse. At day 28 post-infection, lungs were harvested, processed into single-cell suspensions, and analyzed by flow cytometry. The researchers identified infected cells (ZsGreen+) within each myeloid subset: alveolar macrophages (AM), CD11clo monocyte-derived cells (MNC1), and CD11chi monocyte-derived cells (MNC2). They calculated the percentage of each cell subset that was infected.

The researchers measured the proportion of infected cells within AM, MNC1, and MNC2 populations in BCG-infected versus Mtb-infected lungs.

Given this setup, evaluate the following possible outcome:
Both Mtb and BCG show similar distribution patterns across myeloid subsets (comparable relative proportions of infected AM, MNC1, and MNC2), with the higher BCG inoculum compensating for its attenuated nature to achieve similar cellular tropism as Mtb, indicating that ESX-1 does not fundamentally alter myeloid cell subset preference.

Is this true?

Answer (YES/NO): NO